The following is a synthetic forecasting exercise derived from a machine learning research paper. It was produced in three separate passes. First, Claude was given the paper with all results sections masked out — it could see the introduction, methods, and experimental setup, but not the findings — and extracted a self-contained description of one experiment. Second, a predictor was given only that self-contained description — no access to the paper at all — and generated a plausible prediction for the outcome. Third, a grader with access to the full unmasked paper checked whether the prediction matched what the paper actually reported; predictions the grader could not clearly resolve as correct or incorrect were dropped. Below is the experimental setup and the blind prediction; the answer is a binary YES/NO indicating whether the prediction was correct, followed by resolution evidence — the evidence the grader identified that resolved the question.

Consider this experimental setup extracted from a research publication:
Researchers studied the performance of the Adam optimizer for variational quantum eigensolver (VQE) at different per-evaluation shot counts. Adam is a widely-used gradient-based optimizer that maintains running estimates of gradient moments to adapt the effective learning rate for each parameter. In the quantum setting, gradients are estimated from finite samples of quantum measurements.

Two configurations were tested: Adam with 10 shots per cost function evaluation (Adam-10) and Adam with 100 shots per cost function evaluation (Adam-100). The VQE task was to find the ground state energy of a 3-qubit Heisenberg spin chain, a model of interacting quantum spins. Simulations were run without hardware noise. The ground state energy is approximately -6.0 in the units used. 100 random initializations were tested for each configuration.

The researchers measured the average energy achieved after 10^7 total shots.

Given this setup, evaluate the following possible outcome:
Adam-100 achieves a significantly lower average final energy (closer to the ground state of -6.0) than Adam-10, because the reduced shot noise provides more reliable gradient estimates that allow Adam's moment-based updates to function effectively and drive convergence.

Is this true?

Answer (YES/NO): NO